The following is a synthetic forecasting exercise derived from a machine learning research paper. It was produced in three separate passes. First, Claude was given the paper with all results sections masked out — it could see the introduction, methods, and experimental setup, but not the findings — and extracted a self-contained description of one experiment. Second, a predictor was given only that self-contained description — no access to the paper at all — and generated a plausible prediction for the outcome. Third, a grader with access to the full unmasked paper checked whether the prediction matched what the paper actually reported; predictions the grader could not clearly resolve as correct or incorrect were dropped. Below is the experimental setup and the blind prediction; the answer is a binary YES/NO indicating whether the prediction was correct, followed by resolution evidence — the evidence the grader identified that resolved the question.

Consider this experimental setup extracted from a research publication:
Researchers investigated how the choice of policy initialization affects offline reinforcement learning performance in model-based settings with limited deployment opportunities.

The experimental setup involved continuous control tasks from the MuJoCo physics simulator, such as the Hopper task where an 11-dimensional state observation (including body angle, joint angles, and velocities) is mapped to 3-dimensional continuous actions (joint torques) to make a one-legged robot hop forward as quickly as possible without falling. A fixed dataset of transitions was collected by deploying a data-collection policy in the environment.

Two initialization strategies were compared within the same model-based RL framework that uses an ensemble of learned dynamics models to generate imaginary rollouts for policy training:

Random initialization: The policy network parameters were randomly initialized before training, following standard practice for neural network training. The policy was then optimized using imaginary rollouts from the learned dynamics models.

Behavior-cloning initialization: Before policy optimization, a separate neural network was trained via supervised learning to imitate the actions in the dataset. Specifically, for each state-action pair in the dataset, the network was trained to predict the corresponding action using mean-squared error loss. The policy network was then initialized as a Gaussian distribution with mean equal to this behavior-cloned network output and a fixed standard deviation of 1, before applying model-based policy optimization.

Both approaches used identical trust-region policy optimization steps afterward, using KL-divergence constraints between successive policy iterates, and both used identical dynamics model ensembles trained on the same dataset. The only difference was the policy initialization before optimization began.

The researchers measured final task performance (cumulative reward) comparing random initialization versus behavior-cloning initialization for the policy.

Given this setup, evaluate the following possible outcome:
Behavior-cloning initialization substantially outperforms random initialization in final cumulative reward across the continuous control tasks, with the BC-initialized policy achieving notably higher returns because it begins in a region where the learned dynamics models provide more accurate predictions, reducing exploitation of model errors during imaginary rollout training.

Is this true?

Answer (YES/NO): YES